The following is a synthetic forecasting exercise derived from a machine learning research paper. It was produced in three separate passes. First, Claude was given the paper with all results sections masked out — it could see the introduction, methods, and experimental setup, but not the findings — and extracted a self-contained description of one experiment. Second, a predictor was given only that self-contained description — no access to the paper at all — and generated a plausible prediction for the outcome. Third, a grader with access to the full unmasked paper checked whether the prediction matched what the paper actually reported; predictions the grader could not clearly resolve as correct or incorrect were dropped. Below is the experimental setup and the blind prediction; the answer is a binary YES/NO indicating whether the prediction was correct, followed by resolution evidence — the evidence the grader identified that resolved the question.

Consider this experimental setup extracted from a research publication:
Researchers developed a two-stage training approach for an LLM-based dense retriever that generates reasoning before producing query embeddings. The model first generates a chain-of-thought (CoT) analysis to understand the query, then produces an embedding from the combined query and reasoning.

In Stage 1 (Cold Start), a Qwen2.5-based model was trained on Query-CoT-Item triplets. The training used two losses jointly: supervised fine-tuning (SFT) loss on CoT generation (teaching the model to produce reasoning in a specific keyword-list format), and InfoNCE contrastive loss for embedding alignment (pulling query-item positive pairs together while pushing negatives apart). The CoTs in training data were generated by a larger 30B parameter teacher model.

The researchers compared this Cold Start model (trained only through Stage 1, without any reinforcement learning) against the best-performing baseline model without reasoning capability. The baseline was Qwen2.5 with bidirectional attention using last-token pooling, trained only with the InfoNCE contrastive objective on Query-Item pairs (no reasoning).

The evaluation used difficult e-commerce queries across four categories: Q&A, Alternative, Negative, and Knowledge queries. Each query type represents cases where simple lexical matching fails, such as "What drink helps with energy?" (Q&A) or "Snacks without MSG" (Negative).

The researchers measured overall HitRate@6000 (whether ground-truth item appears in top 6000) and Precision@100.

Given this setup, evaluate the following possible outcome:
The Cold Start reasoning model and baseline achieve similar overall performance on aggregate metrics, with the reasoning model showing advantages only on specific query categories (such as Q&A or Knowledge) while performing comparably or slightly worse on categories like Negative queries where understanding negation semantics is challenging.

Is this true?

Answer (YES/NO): NO